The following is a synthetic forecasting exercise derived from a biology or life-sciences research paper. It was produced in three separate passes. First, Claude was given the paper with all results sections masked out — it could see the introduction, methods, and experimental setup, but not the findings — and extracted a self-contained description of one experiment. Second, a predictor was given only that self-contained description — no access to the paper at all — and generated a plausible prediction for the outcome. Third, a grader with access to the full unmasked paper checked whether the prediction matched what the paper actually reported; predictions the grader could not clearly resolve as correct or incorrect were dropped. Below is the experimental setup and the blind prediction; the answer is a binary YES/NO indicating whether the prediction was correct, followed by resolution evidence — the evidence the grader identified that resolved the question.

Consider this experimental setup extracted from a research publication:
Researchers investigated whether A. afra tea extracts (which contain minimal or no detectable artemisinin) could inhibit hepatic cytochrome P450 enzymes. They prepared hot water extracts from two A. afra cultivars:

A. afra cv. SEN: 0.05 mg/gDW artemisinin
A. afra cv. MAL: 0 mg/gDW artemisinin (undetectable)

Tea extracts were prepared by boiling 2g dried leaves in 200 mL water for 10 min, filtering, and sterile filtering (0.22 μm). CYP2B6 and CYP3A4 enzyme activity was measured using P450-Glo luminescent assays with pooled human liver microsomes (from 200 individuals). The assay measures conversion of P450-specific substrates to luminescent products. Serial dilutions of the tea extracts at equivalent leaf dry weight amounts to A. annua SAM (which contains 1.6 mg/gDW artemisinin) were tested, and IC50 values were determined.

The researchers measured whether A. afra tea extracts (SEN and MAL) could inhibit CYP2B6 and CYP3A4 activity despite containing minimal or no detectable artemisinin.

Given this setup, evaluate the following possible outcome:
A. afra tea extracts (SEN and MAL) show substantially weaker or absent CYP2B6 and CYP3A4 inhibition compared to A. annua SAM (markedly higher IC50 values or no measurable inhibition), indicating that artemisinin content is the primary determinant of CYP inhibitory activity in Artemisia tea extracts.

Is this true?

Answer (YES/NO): NO